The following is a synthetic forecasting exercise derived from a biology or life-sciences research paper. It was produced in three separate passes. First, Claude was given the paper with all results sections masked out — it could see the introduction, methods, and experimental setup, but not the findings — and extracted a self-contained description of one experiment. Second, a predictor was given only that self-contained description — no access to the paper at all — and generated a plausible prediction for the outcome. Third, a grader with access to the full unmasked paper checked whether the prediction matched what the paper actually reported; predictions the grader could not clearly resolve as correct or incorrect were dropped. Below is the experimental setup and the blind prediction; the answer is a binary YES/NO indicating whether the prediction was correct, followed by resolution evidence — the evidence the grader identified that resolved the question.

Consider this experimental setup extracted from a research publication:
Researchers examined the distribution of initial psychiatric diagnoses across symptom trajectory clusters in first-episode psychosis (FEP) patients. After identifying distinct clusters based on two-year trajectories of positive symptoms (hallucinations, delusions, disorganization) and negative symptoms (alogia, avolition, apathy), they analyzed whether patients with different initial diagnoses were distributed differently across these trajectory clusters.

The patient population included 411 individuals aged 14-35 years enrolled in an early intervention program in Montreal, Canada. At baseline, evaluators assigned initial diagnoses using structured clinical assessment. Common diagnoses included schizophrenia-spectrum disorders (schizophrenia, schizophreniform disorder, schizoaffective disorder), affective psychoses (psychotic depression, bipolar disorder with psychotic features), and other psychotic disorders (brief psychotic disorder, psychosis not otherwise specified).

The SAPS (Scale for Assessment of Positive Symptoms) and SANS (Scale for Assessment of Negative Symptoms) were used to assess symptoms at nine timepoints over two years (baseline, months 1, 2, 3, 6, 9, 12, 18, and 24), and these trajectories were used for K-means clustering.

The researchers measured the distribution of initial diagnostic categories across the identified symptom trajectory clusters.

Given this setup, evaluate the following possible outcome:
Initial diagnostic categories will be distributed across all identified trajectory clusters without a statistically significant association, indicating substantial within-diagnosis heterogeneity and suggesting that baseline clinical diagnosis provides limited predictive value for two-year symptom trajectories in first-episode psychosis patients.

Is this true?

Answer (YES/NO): NO